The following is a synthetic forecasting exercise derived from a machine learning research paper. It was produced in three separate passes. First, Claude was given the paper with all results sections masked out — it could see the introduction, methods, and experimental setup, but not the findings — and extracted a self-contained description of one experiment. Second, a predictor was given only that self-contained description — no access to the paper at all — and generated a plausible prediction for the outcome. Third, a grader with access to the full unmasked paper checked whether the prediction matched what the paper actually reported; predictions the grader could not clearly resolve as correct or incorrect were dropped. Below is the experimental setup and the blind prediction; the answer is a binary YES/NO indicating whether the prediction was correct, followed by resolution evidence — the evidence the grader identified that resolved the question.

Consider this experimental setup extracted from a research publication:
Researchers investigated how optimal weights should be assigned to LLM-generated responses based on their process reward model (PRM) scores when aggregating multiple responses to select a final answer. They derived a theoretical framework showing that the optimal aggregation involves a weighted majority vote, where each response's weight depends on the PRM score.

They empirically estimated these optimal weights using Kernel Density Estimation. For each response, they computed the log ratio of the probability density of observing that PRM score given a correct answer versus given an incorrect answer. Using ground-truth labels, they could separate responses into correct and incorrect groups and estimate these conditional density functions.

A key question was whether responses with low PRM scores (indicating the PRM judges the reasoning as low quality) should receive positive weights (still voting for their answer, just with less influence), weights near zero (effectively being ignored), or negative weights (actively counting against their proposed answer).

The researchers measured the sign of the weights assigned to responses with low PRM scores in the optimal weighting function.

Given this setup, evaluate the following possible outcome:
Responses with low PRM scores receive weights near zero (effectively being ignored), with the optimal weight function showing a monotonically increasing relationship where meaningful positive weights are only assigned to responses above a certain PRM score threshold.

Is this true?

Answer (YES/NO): NO